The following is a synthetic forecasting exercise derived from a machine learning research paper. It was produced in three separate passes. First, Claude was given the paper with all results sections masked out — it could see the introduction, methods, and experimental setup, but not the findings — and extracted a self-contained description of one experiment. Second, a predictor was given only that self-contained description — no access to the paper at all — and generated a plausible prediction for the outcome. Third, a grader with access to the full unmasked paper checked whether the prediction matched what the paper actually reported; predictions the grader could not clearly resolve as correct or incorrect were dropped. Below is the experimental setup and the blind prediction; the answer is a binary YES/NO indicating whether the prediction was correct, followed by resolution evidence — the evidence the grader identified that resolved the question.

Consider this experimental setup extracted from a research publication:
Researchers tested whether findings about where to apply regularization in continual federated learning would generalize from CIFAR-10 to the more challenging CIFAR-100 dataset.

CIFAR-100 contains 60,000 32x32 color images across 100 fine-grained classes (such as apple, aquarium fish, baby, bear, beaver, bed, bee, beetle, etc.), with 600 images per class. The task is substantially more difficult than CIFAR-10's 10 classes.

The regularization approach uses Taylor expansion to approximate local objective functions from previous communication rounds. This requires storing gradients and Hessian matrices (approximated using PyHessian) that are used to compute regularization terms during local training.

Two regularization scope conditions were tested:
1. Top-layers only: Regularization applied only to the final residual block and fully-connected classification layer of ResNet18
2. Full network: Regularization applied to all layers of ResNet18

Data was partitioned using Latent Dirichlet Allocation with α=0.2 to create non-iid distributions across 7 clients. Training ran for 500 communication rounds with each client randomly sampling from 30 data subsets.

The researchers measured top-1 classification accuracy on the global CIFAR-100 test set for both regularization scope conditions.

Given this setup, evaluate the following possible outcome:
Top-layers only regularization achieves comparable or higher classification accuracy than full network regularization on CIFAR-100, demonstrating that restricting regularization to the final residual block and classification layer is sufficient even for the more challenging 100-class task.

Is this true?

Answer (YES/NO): YES